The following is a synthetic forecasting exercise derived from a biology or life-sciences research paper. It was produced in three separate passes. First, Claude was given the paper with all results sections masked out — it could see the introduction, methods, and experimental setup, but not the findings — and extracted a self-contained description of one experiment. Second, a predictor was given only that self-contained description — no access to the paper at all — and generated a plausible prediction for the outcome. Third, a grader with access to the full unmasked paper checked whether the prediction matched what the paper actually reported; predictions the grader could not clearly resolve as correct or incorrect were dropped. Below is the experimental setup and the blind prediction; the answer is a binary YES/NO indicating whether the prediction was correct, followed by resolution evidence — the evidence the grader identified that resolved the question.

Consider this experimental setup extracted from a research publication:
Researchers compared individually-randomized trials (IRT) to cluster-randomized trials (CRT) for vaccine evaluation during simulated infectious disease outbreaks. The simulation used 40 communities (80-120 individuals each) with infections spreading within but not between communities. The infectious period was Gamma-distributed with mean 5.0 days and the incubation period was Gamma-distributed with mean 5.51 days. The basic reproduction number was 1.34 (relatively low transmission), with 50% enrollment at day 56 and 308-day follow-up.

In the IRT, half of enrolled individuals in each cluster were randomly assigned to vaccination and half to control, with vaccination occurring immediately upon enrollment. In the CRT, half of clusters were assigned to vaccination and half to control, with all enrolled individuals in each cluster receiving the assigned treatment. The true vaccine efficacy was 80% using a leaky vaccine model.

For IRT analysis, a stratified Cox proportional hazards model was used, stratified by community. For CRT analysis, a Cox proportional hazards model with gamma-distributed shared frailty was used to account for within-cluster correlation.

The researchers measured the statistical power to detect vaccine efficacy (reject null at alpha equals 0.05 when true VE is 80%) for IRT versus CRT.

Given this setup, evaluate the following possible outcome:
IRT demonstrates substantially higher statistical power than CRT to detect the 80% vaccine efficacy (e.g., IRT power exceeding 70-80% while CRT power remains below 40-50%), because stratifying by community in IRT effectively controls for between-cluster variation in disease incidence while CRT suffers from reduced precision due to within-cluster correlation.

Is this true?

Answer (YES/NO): NO